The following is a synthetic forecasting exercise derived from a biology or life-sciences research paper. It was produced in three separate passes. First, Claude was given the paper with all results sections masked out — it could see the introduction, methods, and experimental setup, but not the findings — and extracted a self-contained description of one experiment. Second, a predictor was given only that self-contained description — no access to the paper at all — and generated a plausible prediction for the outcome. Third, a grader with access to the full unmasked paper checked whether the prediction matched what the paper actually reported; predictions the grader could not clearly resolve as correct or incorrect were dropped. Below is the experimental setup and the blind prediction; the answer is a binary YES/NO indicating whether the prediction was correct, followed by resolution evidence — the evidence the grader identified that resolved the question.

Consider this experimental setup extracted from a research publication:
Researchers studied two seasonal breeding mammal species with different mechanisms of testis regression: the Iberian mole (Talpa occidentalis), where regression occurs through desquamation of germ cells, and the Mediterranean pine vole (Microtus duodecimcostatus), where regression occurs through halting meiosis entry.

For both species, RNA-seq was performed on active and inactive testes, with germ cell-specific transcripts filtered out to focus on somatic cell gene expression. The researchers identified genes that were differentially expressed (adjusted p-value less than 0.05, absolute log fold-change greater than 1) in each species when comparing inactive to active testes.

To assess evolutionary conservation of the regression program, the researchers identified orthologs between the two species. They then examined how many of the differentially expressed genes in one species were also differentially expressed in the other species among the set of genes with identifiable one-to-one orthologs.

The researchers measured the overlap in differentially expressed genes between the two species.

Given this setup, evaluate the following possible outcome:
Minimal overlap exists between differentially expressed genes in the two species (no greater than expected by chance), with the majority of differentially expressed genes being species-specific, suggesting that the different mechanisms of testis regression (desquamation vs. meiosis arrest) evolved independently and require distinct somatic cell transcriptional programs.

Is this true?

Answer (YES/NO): NO